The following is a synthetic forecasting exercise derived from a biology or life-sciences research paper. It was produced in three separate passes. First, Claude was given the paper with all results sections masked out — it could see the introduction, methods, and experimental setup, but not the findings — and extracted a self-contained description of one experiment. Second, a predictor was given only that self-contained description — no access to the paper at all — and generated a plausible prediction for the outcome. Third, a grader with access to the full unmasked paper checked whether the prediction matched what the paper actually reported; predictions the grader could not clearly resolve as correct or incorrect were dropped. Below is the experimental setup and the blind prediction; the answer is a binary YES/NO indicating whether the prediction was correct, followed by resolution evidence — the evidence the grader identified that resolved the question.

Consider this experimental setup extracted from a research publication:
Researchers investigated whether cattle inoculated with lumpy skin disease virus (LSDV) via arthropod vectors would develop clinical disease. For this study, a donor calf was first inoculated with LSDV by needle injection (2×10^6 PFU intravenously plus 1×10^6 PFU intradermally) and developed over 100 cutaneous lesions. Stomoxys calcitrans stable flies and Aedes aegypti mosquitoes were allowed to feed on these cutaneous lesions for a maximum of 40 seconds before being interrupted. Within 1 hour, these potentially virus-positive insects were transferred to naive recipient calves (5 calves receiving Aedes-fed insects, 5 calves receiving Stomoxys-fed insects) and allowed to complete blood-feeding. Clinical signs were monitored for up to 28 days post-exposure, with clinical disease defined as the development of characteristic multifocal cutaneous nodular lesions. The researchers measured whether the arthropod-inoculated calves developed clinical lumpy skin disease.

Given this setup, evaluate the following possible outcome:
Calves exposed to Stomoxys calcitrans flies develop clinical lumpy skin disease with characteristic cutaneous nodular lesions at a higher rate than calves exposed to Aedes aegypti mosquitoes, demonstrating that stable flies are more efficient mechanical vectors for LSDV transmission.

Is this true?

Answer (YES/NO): NO